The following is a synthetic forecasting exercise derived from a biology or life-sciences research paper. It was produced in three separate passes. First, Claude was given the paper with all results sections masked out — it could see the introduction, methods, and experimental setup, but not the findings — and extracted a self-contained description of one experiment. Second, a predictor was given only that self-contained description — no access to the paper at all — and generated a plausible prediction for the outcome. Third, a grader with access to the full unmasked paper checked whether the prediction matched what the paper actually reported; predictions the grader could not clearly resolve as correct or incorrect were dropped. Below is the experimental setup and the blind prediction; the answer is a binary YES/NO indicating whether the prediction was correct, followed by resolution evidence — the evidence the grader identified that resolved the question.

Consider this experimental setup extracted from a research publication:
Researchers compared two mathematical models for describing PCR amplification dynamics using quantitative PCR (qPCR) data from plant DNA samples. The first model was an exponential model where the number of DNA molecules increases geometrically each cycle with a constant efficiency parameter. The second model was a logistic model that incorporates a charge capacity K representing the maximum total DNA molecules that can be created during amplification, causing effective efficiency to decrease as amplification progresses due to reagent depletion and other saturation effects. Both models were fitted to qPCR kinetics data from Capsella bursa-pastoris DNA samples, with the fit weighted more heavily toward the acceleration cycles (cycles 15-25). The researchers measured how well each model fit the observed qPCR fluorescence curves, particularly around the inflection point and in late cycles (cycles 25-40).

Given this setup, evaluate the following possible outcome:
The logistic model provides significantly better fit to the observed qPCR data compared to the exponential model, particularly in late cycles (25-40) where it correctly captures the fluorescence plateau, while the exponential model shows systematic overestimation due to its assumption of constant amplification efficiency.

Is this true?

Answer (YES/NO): NO